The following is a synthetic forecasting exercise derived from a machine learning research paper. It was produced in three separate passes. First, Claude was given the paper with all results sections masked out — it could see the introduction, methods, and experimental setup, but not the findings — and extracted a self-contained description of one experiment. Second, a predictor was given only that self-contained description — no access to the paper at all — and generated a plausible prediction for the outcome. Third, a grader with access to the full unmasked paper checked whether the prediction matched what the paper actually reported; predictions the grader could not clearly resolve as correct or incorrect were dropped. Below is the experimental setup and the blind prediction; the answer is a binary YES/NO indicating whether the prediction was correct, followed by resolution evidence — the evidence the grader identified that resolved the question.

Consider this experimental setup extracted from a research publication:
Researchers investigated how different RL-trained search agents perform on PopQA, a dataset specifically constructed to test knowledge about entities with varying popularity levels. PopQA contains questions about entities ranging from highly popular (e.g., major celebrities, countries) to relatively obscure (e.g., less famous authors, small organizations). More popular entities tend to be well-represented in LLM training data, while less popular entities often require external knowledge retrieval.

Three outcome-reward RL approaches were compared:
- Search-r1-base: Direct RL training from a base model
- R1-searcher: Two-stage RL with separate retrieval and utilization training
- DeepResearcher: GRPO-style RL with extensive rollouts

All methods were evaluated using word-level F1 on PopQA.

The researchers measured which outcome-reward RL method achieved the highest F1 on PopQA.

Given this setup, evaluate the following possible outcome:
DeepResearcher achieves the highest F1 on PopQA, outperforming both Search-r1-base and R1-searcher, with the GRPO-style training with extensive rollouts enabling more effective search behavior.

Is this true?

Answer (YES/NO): YES